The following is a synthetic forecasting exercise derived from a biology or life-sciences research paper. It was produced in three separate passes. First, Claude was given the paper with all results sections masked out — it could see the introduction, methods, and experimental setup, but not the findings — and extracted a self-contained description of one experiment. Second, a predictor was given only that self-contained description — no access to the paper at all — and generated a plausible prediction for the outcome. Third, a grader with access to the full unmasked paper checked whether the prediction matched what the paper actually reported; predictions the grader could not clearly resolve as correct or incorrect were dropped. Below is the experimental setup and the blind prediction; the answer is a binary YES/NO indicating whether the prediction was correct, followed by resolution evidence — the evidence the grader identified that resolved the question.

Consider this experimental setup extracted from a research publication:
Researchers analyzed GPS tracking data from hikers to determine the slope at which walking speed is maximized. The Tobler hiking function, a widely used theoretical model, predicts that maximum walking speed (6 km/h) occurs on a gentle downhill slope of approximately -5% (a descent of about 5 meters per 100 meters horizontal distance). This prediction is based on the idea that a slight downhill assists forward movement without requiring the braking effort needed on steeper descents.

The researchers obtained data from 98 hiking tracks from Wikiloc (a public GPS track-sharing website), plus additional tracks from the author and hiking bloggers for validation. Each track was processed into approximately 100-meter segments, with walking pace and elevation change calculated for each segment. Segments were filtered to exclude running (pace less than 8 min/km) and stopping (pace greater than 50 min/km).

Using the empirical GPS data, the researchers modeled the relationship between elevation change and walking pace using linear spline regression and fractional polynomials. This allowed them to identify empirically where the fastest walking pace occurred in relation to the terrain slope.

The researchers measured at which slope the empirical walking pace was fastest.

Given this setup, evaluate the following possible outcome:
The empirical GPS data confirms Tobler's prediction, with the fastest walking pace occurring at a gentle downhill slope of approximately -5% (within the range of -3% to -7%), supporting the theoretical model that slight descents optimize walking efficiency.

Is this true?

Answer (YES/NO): NO